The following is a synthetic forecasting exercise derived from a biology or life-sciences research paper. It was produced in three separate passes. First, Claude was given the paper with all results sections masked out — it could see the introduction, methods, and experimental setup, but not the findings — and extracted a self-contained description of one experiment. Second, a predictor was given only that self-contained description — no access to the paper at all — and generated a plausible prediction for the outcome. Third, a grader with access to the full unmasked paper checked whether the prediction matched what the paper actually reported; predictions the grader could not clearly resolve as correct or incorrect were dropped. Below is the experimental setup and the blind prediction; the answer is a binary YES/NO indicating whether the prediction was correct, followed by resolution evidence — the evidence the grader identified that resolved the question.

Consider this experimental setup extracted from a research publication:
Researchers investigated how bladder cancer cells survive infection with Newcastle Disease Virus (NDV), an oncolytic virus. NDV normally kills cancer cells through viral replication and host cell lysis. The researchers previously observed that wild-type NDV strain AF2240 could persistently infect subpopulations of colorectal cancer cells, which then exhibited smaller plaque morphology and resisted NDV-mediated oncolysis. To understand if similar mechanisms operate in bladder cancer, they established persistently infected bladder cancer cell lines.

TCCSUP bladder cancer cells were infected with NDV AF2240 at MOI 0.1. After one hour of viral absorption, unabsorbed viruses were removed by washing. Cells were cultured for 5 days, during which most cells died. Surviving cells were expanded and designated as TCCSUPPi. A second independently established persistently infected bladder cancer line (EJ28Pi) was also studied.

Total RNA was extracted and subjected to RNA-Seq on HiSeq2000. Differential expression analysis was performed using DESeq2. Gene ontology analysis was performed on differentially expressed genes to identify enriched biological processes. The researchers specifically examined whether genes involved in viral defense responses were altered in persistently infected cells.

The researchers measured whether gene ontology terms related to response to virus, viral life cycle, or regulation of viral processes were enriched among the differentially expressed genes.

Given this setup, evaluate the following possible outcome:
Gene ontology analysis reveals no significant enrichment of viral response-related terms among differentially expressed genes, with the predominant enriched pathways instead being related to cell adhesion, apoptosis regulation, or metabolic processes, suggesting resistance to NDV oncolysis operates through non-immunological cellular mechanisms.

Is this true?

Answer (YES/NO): NO